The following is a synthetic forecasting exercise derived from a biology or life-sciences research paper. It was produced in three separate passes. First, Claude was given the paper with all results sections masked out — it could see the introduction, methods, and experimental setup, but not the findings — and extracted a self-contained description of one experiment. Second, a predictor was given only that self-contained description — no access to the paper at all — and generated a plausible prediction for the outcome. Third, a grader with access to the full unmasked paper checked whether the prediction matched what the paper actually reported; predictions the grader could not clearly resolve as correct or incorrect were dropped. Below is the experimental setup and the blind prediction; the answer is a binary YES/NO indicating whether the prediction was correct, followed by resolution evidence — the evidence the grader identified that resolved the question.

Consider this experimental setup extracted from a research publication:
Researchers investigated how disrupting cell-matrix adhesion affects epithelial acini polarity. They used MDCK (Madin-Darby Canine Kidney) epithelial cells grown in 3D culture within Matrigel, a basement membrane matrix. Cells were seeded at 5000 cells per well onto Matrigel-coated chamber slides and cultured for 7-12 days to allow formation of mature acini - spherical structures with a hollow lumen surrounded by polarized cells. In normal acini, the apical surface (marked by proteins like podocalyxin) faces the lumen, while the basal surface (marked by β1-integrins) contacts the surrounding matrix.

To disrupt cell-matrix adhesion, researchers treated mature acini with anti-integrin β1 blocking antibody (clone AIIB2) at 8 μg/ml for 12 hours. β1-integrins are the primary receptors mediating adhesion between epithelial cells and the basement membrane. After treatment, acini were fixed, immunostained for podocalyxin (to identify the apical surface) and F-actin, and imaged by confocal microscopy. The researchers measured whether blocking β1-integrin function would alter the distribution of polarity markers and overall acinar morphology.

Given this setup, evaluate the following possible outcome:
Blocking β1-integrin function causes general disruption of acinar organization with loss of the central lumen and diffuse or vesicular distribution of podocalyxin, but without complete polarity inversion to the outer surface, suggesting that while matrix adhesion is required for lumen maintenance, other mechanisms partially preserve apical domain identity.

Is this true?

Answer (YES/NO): NO